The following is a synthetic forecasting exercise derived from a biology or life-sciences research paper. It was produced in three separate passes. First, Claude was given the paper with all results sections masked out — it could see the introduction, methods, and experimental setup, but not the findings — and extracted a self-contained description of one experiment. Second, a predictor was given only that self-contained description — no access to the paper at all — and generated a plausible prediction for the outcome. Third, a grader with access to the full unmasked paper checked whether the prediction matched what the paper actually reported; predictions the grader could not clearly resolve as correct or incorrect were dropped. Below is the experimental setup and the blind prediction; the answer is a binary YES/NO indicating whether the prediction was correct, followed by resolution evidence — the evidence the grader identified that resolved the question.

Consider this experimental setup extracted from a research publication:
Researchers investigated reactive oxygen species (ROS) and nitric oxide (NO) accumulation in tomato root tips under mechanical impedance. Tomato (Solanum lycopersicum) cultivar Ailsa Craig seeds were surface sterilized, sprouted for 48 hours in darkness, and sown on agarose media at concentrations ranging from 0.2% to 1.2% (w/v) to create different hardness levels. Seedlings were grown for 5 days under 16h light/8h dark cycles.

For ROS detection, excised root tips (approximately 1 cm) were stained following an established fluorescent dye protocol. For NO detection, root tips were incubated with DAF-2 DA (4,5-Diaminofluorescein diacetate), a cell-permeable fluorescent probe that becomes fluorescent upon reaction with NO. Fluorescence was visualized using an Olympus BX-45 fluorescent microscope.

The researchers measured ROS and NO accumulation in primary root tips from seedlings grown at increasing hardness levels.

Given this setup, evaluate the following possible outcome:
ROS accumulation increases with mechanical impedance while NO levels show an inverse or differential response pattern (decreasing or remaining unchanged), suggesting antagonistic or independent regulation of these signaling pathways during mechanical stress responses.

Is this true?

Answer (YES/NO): NO